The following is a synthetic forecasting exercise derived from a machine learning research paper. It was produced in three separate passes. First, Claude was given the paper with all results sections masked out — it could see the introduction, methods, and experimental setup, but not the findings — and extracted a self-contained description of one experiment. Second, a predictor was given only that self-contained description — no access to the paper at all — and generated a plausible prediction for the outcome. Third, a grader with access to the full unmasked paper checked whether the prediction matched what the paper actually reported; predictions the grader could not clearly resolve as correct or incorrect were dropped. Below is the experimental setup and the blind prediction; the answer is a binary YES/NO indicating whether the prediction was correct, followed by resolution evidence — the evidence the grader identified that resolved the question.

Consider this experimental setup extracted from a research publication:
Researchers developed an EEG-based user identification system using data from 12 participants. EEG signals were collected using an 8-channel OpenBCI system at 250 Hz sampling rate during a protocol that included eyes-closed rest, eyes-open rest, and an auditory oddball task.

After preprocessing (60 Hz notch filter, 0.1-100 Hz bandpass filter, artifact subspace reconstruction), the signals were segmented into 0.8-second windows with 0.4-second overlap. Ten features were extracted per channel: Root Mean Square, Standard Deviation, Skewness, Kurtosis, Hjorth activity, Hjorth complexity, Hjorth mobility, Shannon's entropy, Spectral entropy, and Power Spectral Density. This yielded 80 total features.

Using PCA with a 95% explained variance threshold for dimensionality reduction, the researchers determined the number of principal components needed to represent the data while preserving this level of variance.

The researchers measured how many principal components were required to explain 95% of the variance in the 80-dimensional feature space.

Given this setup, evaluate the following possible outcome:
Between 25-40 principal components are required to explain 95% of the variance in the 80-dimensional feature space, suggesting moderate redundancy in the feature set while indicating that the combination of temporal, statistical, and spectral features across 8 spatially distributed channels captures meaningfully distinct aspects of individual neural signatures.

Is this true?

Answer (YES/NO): YES